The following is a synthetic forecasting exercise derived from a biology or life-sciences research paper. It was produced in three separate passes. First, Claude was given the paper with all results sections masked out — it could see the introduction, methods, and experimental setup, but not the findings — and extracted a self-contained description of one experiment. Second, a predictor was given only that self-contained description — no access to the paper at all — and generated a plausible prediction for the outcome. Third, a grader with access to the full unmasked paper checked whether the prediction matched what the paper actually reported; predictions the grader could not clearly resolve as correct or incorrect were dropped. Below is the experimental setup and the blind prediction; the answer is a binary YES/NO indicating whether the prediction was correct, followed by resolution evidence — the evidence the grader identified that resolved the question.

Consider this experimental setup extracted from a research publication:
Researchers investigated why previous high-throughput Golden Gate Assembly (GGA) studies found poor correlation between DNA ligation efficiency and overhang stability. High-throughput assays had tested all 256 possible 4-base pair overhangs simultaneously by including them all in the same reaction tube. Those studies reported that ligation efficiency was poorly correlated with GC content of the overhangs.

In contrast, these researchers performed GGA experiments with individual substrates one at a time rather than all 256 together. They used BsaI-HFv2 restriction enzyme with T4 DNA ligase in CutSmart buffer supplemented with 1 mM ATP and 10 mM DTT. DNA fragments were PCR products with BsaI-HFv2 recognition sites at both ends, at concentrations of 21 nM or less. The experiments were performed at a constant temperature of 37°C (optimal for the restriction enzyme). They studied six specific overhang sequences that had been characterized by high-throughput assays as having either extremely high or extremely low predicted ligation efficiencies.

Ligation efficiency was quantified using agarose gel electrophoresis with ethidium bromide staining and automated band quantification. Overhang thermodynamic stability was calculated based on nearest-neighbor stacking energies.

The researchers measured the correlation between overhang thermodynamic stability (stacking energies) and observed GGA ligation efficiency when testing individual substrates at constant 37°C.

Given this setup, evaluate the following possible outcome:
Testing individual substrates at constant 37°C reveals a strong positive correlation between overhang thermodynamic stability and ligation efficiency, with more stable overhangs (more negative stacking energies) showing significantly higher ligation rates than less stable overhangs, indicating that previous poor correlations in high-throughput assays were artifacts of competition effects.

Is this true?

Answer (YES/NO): YES